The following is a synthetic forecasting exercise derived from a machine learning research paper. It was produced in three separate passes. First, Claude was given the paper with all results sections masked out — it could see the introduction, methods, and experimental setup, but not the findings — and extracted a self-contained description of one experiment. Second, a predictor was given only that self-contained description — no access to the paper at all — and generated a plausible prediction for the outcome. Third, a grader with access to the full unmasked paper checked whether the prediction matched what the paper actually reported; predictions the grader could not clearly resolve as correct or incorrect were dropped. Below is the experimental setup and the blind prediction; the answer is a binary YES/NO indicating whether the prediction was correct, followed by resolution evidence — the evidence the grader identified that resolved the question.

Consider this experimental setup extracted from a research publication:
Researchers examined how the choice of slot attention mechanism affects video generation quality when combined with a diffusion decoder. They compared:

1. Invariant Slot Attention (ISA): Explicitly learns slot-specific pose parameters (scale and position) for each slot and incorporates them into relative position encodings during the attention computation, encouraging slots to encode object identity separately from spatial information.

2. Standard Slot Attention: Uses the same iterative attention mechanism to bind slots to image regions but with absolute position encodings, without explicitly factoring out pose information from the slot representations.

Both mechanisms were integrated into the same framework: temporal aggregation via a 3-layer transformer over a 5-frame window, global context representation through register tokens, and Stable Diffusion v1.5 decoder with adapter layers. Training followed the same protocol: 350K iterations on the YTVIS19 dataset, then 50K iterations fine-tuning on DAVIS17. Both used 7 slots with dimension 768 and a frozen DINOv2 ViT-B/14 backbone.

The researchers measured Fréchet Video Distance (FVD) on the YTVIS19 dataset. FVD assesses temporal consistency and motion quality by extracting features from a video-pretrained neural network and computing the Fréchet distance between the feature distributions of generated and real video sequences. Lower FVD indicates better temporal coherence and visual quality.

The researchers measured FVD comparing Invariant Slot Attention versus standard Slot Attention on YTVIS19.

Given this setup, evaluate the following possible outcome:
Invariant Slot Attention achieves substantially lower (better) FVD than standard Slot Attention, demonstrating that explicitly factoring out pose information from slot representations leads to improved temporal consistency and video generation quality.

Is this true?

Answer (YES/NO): YES